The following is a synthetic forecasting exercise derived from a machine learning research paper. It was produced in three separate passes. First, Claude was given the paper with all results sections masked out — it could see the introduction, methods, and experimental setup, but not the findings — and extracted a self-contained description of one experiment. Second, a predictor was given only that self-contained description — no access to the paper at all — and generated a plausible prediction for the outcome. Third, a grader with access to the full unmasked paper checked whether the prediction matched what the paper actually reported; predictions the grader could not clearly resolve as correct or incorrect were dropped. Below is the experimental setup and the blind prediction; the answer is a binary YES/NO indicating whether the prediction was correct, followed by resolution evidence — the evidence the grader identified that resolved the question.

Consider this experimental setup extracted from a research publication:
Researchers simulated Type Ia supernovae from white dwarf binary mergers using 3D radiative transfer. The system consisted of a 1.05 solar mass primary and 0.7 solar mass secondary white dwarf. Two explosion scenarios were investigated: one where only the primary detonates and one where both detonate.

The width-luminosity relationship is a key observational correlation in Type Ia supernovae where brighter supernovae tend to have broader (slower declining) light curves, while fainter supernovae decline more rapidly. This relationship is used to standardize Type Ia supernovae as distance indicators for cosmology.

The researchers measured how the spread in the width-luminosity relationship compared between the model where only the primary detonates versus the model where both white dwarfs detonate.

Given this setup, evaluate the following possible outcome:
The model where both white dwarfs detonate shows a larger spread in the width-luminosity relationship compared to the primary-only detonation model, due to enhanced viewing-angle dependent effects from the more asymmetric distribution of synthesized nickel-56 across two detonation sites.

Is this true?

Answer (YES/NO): YES